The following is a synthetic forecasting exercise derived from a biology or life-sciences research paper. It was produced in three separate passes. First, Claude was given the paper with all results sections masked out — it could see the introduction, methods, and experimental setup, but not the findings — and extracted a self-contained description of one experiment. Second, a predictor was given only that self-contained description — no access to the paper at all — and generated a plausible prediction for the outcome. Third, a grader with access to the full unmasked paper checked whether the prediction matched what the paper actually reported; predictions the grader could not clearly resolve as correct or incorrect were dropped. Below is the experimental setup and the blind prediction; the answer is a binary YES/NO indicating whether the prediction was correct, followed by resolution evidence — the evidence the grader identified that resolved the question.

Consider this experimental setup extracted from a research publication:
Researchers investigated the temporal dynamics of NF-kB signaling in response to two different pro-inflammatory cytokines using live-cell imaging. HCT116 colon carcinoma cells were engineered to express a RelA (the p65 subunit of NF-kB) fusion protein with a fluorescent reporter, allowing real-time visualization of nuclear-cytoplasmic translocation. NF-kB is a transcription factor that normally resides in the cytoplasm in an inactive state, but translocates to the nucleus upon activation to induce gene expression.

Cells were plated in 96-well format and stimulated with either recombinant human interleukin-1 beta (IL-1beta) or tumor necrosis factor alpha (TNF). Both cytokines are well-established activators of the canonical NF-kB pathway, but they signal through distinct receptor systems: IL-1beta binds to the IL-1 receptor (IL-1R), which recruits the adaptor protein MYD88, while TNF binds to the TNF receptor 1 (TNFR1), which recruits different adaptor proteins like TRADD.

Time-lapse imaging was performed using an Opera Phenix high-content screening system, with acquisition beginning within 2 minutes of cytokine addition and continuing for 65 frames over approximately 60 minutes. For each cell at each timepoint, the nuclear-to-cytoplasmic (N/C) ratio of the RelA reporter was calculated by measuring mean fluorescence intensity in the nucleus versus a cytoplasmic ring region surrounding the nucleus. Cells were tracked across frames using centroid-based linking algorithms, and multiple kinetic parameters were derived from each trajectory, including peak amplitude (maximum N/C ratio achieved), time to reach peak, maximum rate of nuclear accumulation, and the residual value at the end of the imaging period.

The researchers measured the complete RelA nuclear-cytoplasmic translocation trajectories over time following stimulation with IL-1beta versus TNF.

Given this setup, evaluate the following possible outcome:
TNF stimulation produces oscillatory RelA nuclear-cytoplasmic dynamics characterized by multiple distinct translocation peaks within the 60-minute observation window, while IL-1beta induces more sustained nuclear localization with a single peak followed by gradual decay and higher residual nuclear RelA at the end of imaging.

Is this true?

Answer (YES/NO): NO